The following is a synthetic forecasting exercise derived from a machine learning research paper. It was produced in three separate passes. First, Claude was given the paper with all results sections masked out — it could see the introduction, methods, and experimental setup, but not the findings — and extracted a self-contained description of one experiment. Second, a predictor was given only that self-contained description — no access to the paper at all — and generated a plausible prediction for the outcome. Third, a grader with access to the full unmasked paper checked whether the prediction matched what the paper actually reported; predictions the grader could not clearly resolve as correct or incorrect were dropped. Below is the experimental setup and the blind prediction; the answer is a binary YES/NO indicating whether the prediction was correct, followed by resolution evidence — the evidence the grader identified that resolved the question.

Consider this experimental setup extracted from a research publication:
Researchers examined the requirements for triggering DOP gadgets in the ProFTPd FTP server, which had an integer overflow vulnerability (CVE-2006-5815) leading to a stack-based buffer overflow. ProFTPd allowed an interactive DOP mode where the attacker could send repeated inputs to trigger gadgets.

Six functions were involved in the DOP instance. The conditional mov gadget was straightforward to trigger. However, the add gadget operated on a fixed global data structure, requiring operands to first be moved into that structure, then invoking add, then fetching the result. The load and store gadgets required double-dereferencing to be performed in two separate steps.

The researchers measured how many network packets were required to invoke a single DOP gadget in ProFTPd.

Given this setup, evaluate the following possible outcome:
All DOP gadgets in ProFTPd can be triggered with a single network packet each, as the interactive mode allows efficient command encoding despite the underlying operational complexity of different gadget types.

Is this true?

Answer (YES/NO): NO